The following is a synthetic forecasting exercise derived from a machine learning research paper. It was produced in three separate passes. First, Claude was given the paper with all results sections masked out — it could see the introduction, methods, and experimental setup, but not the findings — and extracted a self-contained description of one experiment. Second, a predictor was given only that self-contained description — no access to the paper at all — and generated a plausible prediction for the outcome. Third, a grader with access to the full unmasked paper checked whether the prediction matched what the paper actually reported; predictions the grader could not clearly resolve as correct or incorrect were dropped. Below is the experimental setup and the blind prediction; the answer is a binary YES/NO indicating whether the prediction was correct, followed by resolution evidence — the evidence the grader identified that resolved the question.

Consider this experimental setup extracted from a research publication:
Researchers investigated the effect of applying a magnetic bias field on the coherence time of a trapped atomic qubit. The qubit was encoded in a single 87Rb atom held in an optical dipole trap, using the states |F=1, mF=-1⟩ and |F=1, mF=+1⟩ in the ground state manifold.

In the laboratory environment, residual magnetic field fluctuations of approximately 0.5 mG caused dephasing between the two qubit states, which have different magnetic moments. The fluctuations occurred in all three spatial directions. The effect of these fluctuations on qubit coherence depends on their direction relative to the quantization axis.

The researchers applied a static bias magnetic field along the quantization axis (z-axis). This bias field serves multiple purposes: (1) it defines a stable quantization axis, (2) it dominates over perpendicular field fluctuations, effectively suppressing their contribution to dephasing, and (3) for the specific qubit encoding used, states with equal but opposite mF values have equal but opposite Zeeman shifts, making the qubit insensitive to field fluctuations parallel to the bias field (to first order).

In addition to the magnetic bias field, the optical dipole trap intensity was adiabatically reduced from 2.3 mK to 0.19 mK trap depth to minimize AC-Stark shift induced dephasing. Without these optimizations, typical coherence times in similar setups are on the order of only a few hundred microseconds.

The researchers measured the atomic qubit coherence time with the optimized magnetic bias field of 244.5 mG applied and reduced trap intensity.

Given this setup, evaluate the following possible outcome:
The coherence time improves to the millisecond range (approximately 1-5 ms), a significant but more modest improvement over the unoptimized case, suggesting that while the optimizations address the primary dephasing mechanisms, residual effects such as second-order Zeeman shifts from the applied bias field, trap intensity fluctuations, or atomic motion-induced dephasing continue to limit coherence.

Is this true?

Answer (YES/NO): NO